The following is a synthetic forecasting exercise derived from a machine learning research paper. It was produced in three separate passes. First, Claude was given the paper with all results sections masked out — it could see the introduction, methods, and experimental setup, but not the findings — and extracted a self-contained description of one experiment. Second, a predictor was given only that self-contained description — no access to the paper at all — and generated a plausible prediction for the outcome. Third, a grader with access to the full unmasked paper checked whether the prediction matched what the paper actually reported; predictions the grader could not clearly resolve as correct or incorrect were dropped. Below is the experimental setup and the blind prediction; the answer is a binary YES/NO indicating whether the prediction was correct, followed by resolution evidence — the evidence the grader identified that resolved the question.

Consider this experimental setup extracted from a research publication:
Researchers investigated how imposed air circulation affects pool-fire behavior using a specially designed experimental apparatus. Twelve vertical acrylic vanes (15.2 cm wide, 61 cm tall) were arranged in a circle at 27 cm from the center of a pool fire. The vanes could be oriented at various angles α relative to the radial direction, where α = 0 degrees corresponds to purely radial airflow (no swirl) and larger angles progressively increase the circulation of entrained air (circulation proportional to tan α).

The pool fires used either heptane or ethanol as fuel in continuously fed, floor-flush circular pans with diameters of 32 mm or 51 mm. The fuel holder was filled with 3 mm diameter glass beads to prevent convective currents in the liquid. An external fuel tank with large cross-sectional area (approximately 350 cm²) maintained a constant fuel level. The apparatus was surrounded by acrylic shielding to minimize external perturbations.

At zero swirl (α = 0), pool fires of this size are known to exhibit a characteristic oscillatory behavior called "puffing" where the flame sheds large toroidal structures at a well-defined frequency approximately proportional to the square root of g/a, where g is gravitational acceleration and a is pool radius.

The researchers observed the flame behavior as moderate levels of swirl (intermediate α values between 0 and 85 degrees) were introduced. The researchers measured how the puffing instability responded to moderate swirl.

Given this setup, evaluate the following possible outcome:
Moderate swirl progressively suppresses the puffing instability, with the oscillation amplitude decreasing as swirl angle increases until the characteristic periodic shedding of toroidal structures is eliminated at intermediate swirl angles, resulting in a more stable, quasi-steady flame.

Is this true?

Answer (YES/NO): NO